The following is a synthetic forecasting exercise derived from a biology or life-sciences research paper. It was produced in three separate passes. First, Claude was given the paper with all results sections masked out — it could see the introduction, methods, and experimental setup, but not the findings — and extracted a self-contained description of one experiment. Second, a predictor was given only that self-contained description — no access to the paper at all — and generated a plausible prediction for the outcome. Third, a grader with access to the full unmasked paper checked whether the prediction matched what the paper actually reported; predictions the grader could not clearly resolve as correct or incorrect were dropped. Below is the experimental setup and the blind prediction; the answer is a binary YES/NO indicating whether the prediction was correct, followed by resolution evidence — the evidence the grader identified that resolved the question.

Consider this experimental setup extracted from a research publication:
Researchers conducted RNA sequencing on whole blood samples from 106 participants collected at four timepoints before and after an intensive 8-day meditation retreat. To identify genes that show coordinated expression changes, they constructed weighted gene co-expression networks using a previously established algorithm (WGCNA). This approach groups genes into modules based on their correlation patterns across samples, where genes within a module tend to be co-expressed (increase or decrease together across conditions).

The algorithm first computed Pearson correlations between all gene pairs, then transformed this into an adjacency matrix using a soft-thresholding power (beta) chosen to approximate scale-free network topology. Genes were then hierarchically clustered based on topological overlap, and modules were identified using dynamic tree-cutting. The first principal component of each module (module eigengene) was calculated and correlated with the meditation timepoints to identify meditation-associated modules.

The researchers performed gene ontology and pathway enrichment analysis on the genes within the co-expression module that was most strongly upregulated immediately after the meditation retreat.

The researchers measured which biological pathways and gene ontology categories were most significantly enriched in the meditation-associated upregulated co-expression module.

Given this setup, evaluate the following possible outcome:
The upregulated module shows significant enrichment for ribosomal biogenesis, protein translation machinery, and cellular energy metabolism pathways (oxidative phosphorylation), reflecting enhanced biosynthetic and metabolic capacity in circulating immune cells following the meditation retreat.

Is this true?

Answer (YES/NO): NO